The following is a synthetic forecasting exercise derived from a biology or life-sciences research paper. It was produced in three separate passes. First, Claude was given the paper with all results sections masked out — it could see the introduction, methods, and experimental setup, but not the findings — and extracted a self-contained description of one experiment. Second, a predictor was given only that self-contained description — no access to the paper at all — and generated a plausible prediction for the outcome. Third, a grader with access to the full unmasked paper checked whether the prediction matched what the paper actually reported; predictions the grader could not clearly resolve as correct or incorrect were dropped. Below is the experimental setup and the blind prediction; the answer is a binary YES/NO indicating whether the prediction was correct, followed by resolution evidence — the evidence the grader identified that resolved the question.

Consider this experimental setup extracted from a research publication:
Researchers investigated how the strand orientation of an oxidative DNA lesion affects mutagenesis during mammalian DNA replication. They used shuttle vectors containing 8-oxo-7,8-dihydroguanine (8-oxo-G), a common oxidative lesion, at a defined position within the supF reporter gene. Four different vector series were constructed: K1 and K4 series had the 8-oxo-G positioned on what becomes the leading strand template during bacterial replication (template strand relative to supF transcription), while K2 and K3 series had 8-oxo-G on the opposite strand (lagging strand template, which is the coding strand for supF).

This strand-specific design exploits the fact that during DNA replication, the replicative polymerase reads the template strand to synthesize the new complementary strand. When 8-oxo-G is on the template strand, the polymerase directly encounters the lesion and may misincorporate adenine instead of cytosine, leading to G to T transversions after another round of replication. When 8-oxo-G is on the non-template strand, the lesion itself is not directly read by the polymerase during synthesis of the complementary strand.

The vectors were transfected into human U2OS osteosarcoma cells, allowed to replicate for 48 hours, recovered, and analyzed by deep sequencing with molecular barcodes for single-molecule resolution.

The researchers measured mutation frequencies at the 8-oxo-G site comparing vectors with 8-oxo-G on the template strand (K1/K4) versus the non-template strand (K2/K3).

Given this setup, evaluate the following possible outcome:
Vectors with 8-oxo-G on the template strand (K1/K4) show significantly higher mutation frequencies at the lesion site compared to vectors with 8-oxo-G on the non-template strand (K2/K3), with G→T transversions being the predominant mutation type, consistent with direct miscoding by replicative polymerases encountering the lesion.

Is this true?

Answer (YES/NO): NO